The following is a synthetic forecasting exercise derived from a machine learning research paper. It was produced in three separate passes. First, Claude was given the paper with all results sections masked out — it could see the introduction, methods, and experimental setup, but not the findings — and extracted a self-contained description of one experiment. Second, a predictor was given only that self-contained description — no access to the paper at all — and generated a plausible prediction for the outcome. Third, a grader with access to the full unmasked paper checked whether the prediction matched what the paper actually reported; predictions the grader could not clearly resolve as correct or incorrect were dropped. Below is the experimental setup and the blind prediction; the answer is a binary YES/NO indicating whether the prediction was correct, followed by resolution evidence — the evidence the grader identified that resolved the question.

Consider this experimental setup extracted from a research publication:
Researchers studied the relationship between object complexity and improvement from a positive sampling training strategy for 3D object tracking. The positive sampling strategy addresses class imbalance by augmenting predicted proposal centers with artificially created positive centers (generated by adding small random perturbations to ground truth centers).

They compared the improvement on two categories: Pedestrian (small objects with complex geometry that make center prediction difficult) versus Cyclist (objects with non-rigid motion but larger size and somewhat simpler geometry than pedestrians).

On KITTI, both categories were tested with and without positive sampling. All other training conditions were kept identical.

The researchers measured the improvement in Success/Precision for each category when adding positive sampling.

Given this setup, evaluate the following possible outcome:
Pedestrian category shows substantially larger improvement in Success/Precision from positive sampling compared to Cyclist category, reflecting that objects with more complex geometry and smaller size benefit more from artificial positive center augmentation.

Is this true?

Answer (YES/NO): YES